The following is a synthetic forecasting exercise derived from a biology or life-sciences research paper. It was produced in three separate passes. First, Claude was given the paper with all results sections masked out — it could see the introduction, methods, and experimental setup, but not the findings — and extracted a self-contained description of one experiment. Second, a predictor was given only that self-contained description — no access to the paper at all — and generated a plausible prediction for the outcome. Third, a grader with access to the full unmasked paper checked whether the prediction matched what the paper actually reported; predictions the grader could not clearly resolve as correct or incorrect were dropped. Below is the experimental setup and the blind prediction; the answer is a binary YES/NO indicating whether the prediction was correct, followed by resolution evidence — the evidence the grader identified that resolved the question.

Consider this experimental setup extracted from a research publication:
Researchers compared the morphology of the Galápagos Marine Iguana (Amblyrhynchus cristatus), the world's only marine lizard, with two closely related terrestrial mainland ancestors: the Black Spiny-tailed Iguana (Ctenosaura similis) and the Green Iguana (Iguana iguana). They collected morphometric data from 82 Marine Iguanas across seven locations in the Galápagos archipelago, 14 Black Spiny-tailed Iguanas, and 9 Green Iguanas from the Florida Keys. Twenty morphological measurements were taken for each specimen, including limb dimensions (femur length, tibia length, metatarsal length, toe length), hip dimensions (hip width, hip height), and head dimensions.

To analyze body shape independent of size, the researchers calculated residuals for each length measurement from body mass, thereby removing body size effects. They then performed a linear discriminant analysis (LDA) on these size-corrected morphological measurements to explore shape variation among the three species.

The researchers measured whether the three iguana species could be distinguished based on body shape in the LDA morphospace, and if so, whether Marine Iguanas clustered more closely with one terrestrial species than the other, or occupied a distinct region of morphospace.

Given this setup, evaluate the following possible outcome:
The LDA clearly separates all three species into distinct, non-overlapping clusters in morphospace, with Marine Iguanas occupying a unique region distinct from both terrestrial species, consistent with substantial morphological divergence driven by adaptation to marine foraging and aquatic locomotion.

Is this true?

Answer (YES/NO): NO